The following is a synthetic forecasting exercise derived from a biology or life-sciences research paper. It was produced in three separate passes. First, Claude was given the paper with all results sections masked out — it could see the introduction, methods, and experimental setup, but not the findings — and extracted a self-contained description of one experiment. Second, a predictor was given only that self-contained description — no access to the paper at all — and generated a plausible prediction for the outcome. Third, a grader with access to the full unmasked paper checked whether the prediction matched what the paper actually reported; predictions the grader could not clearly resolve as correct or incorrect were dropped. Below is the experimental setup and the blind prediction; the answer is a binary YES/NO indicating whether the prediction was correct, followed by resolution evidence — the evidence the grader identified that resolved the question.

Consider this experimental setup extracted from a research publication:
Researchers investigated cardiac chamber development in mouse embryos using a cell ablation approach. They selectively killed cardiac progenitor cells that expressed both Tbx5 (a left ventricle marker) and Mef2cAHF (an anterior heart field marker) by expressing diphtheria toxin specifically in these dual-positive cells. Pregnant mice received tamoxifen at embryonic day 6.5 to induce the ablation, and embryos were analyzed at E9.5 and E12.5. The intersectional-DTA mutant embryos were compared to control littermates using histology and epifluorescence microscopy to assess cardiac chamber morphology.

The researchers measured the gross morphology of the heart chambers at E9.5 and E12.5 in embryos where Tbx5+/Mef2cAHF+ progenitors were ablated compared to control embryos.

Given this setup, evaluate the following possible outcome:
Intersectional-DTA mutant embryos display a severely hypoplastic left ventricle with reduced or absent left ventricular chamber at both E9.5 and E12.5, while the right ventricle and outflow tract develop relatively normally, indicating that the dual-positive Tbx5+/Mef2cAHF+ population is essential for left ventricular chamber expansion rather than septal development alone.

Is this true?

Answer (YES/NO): NO